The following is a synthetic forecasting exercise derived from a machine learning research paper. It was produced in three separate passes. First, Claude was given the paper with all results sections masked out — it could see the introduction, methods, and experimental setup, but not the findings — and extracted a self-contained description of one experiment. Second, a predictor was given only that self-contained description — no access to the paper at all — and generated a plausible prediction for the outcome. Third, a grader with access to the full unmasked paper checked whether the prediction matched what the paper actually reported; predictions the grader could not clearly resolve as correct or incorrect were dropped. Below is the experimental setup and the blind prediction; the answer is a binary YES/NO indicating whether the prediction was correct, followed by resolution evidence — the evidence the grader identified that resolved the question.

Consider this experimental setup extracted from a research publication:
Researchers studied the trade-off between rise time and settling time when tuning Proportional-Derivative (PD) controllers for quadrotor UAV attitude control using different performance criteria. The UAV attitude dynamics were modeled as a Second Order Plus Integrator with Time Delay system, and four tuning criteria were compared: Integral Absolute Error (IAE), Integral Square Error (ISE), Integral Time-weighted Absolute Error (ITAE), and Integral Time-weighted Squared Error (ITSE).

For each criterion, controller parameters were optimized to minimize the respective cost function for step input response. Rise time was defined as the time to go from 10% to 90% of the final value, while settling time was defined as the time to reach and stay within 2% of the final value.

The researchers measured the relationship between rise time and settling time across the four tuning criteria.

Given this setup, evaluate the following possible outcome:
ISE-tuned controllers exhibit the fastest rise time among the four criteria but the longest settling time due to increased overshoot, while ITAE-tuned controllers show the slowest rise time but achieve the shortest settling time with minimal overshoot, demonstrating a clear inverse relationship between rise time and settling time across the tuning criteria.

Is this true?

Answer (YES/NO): YES